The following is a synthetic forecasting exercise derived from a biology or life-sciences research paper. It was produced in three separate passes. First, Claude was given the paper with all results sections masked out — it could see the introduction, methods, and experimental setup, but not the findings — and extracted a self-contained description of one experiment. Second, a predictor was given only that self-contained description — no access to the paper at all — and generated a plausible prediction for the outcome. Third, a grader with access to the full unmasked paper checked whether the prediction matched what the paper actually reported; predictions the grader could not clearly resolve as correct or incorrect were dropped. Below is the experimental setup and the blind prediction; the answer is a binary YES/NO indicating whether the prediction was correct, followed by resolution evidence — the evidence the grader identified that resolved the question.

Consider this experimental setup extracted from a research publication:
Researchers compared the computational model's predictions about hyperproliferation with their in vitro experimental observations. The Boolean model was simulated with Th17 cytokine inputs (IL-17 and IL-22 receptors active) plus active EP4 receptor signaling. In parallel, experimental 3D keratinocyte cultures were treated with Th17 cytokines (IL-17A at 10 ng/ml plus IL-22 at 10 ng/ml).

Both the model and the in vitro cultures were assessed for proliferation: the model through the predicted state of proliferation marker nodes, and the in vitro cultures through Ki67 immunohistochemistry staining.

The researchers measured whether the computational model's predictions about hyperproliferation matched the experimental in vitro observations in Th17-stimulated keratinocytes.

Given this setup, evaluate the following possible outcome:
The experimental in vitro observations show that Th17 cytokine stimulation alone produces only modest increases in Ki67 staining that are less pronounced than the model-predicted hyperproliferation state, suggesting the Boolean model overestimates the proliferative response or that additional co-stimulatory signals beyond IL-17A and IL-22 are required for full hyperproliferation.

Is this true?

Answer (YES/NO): NO